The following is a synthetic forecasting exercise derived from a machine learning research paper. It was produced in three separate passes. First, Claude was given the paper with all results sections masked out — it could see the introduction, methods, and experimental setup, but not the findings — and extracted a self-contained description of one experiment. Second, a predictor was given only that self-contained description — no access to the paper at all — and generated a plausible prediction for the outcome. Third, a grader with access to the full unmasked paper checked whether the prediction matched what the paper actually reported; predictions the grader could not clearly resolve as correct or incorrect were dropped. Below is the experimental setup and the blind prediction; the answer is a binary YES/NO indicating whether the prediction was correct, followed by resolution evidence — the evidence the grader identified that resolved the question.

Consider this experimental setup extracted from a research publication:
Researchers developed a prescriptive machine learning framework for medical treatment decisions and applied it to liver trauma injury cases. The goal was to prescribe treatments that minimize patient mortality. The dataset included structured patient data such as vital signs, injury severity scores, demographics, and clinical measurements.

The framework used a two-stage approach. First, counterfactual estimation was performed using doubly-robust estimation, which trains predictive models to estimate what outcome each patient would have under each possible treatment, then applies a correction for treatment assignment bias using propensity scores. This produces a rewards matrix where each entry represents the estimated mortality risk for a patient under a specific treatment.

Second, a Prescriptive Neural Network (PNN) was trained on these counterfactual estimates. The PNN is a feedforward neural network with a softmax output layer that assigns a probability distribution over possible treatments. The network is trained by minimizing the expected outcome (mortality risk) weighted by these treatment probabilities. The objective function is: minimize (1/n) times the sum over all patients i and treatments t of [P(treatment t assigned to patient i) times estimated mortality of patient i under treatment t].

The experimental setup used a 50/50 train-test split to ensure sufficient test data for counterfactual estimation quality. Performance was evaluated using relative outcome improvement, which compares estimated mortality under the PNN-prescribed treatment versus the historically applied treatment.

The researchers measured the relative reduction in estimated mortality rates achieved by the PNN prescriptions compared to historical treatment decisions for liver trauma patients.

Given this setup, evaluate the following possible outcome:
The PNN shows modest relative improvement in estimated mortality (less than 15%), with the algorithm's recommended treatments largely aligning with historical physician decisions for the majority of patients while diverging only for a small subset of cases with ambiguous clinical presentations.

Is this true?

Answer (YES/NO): NO